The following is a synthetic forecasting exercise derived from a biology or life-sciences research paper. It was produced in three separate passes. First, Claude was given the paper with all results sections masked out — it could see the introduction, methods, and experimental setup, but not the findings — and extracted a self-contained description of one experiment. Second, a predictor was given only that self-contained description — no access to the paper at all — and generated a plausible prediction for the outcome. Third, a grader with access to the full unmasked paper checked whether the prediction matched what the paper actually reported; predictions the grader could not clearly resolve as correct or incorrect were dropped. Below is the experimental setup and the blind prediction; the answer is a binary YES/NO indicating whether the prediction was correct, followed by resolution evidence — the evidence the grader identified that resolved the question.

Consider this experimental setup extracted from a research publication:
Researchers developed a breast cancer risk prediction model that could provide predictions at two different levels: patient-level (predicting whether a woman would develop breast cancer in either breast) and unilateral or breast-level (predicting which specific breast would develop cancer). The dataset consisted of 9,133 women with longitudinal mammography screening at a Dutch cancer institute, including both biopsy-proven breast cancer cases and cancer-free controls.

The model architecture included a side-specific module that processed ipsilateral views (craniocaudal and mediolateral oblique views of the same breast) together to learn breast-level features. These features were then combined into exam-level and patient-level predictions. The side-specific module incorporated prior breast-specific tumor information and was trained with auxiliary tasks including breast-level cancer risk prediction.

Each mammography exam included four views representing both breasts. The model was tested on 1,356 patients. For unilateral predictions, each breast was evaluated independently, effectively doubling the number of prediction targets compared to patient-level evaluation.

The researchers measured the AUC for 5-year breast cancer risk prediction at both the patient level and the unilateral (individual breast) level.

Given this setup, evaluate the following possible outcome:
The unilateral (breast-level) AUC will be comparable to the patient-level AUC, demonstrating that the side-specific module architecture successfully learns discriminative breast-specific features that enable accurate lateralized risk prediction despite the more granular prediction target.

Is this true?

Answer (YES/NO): YES